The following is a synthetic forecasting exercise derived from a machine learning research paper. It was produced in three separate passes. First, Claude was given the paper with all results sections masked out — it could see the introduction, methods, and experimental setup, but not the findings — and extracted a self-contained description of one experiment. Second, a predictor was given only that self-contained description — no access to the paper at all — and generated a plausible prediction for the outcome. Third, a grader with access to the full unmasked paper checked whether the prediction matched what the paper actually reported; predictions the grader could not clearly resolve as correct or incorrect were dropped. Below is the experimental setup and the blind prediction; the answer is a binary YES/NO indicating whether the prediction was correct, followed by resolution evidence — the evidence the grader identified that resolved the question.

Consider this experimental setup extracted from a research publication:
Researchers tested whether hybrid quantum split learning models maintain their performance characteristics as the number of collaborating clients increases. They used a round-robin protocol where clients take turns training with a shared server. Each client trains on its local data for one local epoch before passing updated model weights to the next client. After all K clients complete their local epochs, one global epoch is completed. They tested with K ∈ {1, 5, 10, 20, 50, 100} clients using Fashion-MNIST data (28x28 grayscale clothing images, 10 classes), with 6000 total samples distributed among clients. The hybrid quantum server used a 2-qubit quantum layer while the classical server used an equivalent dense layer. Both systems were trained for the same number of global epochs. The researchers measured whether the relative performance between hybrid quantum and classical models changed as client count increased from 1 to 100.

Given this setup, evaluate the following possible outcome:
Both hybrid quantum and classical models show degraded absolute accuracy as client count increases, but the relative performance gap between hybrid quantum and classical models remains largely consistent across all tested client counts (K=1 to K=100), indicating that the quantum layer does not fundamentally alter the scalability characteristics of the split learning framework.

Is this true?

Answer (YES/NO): NO